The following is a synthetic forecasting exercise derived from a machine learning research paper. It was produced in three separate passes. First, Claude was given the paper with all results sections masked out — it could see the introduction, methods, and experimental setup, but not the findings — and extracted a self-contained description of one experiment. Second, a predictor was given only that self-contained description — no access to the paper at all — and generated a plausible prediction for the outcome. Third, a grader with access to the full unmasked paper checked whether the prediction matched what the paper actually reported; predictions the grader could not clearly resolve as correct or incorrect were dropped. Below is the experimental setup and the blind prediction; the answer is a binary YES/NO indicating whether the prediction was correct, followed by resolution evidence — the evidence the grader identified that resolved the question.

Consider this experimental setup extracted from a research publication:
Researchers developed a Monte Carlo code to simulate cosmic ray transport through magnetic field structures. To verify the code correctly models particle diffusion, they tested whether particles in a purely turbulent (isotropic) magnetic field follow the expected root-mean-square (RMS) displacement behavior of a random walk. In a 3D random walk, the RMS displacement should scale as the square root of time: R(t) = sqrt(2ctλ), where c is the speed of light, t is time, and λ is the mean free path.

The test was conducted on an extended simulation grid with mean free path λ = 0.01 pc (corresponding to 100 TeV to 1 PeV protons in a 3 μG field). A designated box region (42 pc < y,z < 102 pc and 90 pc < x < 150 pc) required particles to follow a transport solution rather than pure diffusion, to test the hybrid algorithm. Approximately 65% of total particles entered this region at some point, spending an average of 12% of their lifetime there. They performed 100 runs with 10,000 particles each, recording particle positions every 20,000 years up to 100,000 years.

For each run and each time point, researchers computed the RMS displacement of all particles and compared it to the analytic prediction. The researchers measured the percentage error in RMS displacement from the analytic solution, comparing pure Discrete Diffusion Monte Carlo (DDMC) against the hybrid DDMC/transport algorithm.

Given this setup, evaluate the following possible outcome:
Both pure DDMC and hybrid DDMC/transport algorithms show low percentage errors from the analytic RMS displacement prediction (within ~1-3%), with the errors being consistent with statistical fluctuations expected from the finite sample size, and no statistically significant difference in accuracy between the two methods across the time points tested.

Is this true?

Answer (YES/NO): NO